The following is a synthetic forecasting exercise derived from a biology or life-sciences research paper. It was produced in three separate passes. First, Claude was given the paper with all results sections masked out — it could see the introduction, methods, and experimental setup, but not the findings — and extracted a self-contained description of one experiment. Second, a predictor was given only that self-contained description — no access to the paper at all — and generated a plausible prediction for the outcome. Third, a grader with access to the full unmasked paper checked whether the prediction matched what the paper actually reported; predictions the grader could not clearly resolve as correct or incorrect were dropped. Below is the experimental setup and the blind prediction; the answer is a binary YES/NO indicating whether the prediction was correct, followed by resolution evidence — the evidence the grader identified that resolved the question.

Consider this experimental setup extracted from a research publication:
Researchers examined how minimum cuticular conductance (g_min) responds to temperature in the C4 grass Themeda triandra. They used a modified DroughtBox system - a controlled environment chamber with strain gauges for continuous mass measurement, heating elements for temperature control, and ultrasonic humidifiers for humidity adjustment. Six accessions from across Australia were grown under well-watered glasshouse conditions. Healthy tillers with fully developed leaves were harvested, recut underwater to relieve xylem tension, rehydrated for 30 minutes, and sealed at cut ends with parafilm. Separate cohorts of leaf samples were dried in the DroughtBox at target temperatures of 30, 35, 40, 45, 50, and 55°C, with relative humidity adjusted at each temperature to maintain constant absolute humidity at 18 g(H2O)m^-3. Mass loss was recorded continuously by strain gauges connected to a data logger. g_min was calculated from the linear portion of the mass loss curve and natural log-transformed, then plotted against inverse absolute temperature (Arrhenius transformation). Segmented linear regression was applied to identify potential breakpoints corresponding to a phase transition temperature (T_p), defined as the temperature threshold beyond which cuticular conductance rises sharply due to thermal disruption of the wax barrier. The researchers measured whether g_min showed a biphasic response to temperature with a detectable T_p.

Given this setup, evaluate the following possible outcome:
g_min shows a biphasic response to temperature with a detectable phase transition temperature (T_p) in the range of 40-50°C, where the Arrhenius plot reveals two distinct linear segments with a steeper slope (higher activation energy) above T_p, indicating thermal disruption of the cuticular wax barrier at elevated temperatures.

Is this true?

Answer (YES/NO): NO